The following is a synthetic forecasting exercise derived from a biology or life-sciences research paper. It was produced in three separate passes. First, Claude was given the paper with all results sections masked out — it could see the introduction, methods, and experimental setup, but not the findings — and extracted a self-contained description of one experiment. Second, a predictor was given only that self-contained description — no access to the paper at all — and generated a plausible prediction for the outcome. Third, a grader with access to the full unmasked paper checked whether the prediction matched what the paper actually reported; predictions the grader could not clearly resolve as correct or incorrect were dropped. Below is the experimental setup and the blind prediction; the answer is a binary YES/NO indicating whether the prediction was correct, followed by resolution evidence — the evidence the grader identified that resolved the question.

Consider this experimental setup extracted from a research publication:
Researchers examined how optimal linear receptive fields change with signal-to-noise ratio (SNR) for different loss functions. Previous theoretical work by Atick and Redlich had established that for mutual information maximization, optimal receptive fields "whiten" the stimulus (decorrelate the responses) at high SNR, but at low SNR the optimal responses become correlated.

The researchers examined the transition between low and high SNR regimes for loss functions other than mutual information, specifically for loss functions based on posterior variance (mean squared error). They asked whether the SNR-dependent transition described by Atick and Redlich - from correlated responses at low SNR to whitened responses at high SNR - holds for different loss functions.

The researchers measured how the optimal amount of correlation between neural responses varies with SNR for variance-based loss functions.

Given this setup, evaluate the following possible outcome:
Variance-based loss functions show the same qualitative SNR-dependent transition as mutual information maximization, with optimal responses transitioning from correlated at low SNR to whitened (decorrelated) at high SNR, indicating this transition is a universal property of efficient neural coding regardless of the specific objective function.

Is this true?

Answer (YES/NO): NO